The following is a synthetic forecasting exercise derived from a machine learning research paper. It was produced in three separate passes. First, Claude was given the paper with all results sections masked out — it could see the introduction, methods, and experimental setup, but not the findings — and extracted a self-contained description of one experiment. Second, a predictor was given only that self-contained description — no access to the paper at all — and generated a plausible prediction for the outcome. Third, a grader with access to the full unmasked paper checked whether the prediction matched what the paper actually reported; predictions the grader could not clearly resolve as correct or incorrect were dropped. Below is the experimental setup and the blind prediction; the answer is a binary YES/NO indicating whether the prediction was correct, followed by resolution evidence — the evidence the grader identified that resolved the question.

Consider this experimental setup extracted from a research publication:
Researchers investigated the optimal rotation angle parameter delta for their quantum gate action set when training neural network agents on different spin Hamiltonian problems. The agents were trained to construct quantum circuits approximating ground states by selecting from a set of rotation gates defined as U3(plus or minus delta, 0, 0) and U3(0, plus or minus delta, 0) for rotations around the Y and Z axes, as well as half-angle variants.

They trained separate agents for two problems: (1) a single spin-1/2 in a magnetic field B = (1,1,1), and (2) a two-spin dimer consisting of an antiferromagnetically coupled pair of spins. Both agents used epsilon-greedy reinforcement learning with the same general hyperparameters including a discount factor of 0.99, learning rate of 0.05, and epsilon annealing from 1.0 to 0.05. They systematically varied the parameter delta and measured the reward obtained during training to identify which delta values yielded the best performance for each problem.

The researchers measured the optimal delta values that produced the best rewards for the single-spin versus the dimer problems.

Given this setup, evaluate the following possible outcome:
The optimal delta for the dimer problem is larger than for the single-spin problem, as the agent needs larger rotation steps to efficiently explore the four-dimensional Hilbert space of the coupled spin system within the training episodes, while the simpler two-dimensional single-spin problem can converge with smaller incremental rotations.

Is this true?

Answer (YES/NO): YES